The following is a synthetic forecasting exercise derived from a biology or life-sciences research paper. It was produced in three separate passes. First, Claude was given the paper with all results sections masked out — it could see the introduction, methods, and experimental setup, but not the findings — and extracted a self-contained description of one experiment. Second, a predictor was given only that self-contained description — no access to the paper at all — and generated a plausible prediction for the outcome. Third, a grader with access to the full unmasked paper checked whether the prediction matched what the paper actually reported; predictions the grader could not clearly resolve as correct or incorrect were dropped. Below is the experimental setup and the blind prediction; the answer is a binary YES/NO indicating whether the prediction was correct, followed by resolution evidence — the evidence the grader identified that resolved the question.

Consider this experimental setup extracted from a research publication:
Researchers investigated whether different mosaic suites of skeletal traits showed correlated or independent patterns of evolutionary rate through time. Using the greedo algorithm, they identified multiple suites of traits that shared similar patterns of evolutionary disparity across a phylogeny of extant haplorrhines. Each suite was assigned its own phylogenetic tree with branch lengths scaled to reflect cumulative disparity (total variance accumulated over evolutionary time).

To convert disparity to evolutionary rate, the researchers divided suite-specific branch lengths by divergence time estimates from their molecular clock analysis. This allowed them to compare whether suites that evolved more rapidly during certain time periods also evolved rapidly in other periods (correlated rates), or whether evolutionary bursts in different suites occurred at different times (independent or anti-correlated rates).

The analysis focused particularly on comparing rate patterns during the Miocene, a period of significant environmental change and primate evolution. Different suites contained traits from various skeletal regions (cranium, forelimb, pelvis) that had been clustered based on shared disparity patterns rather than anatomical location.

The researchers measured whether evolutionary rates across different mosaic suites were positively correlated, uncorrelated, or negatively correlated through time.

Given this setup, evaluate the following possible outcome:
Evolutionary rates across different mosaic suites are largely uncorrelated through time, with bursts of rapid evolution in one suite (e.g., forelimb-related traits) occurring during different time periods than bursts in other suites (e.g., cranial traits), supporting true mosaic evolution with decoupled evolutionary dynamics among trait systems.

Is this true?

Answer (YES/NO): NO